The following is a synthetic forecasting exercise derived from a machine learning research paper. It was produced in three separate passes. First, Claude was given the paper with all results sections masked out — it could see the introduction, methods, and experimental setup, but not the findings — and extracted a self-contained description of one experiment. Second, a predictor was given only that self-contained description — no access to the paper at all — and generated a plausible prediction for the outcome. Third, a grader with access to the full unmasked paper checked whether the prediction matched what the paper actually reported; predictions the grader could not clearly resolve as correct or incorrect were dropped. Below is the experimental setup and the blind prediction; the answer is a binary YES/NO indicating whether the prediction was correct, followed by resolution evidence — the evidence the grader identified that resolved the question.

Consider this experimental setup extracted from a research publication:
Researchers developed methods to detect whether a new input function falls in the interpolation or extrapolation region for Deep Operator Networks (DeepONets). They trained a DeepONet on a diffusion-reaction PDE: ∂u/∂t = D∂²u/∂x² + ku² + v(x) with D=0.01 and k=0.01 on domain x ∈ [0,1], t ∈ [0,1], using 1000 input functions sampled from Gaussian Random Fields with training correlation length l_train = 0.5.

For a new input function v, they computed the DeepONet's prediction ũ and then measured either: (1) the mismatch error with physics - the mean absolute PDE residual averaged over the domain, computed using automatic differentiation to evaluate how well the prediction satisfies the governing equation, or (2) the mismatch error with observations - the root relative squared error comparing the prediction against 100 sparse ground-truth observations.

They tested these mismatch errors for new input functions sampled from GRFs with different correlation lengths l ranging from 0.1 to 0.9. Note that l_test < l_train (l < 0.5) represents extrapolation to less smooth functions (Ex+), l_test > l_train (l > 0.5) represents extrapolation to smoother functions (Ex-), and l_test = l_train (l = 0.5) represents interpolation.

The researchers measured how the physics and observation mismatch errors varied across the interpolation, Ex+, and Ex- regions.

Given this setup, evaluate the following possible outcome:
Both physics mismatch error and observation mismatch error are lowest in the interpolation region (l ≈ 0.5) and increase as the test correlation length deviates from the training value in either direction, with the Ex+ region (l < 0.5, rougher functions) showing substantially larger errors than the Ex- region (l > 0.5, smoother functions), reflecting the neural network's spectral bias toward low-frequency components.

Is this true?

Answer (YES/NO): NO